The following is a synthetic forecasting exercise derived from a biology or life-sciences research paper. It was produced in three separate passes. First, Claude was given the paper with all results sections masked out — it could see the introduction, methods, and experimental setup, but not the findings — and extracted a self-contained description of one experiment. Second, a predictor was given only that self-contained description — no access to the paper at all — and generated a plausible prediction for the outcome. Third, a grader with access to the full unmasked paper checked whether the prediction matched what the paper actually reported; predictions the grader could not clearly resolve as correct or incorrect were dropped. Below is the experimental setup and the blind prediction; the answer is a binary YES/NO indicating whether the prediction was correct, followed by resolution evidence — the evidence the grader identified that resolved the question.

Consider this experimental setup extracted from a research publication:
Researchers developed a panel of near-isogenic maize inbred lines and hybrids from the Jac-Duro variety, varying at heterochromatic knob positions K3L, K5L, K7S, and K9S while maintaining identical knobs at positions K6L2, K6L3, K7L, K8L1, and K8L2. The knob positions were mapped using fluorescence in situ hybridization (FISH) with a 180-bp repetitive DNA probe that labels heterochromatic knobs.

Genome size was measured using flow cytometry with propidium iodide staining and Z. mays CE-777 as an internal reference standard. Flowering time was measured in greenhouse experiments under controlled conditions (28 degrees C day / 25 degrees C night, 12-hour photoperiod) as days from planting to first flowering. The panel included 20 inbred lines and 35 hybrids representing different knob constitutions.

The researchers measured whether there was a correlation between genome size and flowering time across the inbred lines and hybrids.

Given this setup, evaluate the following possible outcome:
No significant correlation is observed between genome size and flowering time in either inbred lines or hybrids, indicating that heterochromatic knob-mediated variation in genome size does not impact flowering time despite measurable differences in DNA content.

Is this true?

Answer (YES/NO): YES